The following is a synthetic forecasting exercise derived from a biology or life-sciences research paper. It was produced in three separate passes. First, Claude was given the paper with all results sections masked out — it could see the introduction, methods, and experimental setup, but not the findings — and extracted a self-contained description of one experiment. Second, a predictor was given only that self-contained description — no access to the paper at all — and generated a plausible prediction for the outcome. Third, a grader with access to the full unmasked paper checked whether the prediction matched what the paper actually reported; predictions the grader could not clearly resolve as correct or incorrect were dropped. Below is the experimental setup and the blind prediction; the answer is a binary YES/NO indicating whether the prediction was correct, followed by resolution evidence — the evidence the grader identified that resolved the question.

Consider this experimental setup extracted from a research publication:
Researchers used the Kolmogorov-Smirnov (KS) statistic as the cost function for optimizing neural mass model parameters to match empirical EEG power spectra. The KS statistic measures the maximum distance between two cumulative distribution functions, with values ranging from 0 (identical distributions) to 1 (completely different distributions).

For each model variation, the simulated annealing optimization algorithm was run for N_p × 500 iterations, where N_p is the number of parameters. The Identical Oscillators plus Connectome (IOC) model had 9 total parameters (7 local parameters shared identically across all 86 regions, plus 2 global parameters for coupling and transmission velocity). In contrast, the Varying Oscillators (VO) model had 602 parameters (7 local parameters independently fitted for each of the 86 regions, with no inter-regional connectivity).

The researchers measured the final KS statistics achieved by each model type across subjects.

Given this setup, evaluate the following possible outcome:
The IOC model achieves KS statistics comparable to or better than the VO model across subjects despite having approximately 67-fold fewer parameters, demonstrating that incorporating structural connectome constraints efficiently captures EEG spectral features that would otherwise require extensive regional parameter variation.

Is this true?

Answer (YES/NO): NO